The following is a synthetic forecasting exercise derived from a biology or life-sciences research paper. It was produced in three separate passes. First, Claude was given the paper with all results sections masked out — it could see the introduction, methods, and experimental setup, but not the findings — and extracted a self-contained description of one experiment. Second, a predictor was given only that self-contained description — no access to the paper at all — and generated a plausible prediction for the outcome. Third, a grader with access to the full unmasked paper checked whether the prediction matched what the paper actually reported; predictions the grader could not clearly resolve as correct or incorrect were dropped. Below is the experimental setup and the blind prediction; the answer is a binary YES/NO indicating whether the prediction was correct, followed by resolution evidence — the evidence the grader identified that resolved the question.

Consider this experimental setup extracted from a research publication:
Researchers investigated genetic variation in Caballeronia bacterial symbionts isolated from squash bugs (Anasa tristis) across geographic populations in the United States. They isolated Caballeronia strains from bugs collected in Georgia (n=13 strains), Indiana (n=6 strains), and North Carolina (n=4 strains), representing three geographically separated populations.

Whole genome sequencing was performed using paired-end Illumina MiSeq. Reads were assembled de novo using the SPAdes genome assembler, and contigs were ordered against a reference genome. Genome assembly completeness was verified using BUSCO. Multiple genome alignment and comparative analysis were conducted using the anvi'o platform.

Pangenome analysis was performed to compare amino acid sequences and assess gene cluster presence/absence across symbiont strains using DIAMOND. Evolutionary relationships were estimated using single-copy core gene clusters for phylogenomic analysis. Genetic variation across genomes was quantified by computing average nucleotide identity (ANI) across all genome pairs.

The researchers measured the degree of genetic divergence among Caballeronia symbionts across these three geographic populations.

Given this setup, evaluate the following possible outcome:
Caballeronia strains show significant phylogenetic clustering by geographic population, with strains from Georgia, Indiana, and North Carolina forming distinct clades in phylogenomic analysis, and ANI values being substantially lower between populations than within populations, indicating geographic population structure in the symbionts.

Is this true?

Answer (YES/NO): NO